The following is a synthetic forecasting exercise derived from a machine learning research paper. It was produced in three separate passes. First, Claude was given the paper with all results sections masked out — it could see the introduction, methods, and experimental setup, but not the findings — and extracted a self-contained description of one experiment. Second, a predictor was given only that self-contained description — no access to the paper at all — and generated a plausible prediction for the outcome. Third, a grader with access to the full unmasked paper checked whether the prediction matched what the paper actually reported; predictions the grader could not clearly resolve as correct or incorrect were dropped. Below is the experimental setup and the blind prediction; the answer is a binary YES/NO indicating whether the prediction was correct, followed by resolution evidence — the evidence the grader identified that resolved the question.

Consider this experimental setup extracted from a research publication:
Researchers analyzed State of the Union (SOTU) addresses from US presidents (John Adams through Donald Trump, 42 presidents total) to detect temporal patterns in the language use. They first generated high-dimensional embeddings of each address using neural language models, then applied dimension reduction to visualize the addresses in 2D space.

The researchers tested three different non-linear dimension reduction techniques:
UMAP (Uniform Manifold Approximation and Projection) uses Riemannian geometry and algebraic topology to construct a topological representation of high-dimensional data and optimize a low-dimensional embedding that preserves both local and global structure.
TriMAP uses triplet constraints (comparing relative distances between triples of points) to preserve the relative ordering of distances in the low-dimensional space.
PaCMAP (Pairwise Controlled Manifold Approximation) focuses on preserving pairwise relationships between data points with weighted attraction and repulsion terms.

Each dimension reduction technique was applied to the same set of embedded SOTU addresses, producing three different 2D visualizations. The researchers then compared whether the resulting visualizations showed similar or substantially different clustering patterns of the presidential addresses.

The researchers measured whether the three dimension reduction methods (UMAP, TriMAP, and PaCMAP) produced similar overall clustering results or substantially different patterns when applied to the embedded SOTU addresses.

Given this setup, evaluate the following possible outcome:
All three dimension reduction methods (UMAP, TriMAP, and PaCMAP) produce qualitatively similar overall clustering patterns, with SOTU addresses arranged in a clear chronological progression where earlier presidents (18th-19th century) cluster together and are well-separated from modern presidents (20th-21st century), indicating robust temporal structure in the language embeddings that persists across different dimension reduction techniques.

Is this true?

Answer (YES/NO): NO